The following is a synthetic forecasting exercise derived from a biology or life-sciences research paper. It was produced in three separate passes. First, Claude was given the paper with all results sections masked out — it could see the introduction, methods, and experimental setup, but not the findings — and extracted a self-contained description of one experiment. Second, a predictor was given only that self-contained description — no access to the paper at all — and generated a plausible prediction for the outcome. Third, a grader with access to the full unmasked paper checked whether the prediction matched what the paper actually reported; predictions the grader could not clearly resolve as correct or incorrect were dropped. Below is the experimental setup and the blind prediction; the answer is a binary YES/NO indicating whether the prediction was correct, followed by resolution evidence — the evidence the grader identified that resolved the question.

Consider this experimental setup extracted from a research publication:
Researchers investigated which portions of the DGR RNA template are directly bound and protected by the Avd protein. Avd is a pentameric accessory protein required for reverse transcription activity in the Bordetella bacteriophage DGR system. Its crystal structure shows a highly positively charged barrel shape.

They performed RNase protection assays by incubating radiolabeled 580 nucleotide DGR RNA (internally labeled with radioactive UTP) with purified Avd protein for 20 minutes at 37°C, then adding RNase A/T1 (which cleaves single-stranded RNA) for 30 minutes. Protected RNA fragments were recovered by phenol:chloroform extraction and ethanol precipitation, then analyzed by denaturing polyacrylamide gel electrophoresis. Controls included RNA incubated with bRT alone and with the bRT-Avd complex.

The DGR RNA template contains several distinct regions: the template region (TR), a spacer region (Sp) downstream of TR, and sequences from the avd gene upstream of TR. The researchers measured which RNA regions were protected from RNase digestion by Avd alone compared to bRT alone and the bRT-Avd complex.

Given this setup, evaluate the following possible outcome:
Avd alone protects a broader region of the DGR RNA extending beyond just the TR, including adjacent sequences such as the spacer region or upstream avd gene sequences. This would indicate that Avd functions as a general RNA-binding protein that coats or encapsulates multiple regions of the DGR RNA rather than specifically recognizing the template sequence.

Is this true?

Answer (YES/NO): NO